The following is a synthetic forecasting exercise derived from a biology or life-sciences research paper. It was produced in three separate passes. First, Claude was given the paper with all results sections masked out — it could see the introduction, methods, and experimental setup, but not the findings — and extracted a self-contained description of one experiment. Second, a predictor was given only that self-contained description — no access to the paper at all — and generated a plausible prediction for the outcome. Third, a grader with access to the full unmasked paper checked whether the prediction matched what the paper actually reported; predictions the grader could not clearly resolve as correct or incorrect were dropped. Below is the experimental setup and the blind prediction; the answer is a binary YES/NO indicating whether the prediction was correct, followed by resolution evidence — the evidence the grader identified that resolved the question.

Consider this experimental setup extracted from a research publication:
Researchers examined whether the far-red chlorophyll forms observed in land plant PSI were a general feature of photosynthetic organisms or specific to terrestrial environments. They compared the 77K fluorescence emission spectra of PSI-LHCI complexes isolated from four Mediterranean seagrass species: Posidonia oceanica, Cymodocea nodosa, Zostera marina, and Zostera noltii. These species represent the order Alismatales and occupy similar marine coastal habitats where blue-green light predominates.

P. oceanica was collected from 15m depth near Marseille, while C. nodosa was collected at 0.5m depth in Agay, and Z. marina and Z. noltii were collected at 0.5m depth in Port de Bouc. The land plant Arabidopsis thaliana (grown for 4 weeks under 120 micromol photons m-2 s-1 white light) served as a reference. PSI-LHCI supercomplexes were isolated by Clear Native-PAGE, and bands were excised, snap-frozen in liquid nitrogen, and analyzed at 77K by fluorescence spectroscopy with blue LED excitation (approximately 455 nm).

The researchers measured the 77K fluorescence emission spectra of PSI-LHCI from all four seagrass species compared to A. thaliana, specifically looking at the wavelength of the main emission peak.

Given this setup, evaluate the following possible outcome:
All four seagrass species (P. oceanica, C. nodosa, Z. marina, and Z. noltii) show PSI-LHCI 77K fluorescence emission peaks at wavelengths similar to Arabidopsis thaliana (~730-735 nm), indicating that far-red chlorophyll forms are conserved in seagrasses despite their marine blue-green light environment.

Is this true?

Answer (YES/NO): NO